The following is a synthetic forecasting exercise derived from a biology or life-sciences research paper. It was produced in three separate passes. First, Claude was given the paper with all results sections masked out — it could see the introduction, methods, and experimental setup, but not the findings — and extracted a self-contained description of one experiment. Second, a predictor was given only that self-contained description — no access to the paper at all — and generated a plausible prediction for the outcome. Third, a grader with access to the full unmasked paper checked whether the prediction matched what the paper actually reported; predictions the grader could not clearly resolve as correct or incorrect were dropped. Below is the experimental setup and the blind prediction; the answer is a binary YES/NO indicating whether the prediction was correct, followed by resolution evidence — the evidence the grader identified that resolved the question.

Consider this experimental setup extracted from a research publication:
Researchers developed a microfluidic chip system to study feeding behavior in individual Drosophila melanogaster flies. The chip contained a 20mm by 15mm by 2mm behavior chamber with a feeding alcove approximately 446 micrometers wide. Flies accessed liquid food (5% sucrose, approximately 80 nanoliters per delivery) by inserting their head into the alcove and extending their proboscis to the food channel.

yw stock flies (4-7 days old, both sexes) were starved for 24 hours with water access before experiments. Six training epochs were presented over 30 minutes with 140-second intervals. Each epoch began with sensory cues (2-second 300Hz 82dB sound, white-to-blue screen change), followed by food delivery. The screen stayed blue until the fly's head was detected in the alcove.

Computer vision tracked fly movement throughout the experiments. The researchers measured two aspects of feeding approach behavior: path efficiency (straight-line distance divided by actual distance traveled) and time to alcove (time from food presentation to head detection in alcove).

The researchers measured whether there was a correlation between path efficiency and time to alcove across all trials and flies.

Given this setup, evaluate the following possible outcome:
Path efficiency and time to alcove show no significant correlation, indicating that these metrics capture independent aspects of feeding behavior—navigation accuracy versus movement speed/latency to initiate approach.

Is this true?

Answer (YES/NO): YES